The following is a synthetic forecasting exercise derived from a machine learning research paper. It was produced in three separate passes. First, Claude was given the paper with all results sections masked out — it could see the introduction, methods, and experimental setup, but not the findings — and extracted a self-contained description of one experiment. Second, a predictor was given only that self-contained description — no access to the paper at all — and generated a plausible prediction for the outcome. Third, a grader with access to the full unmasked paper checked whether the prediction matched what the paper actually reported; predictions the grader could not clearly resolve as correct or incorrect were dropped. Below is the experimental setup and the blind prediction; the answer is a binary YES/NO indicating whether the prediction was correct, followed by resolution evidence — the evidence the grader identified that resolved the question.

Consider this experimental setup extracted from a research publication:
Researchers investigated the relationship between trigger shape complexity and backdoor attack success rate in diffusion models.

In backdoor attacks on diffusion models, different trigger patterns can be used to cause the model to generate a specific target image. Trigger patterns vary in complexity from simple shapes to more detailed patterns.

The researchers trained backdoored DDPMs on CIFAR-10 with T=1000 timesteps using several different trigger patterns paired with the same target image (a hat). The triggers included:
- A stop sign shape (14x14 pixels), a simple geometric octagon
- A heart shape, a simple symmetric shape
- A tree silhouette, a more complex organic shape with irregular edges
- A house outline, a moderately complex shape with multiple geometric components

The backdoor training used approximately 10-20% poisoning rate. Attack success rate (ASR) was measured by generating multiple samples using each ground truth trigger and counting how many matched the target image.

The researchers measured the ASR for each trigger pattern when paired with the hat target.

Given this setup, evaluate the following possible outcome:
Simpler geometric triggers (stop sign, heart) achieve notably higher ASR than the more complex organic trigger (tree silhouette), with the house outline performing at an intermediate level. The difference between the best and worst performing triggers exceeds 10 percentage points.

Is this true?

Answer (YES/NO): NO